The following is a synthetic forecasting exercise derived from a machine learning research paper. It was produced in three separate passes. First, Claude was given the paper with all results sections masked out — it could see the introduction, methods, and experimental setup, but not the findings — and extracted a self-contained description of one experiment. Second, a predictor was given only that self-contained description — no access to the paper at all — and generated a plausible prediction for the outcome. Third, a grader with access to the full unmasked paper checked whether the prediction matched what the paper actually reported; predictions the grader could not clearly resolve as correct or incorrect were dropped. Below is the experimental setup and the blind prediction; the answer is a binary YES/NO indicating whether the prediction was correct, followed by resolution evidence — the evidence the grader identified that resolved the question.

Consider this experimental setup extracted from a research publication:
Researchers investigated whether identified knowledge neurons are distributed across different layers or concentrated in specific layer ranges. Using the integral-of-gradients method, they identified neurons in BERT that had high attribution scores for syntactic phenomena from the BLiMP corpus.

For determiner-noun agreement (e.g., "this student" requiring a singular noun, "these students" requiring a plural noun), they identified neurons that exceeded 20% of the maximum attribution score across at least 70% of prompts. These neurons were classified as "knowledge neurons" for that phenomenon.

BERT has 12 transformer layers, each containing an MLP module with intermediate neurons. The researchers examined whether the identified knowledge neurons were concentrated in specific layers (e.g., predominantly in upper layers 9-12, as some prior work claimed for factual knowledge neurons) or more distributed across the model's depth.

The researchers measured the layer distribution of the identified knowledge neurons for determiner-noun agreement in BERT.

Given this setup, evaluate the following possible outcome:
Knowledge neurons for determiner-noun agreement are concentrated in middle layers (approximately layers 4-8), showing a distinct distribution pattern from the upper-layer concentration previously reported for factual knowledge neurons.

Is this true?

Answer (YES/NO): NO